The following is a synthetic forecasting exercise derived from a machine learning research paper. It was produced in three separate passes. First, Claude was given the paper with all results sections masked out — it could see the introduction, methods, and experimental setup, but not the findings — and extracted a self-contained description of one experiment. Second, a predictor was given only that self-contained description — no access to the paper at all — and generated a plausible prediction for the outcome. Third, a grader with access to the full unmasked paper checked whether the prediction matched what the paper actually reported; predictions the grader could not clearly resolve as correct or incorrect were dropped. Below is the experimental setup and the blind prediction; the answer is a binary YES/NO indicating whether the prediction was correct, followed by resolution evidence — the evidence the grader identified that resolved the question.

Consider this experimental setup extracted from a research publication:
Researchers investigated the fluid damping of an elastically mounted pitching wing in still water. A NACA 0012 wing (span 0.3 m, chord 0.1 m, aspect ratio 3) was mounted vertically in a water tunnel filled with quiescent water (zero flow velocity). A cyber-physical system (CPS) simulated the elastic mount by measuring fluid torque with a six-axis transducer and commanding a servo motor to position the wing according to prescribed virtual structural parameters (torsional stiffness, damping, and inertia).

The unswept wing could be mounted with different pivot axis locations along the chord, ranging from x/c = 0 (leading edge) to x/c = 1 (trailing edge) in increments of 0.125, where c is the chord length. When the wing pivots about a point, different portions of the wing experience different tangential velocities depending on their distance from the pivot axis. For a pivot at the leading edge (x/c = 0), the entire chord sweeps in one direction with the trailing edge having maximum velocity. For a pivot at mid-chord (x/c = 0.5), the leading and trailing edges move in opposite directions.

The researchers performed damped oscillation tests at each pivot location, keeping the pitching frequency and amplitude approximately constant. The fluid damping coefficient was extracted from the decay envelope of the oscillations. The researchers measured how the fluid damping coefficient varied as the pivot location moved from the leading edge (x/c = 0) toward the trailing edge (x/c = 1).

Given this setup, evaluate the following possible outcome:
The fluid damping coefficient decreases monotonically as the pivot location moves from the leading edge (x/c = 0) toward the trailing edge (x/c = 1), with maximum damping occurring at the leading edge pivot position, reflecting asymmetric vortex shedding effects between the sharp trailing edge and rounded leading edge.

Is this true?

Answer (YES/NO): NO